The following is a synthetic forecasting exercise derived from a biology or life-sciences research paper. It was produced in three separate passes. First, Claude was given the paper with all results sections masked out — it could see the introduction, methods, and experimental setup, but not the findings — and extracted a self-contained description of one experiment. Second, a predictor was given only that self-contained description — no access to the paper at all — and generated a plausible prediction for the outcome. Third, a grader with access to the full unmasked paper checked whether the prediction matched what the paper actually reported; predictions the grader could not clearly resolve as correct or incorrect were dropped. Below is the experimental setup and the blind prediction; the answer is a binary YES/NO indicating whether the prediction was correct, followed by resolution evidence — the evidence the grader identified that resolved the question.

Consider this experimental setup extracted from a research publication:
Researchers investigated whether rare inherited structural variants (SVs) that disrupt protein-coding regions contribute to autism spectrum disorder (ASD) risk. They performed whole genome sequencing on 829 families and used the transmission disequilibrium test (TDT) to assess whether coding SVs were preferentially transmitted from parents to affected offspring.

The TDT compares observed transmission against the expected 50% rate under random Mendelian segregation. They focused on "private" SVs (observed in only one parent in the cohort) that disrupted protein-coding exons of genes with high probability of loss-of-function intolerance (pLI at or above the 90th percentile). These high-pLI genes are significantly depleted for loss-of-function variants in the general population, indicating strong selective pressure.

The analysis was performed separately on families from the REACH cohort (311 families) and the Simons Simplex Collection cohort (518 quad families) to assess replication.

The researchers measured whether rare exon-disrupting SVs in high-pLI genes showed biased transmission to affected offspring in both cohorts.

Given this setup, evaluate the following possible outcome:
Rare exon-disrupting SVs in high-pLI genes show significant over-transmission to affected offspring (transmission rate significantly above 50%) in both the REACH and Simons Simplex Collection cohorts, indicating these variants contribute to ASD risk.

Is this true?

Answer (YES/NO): NO